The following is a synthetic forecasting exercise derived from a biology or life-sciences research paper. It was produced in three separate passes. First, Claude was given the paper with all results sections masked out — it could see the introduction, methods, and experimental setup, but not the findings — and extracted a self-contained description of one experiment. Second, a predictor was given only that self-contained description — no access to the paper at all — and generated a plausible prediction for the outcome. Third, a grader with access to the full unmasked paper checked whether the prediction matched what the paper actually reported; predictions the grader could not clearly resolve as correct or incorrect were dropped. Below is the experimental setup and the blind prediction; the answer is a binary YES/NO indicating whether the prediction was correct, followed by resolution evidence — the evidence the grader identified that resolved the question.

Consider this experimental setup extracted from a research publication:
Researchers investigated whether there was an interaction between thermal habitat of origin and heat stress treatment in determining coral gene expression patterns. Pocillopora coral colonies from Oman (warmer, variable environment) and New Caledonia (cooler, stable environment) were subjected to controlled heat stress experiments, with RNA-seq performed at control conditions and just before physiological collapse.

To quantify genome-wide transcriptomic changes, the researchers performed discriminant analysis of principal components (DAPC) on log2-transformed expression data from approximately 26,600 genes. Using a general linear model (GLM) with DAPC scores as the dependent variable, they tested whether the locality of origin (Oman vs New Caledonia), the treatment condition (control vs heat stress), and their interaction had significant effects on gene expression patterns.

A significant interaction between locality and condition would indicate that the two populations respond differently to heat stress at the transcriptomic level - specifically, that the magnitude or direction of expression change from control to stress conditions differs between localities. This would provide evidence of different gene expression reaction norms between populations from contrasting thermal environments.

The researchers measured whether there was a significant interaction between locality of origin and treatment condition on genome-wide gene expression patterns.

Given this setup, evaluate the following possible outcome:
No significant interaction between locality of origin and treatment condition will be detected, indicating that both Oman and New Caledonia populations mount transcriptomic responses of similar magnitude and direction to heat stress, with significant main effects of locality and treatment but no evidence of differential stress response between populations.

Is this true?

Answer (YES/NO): NO